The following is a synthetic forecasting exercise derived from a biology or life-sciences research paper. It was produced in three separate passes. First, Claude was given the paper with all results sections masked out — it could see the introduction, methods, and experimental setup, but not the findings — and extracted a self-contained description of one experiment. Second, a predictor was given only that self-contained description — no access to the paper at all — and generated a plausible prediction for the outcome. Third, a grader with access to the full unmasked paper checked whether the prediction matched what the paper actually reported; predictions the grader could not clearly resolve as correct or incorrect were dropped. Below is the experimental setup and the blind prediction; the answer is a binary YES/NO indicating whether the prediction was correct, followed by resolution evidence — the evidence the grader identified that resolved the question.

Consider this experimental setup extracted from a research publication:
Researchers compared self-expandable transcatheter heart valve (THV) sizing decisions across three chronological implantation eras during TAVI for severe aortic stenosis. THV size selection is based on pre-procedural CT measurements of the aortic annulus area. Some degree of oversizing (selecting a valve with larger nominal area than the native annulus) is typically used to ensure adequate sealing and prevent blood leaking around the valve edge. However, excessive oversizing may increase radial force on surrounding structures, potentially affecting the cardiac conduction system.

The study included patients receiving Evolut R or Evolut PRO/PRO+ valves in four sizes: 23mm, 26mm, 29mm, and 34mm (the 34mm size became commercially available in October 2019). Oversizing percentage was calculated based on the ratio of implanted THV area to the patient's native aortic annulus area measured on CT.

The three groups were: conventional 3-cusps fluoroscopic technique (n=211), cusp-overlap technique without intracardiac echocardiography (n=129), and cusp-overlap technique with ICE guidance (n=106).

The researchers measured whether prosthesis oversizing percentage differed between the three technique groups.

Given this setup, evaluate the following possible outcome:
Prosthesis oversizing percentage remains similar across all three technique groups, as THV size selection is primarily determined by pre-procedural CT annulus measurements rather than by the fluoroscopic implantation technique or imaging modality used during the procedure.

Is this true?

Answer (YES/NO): YES